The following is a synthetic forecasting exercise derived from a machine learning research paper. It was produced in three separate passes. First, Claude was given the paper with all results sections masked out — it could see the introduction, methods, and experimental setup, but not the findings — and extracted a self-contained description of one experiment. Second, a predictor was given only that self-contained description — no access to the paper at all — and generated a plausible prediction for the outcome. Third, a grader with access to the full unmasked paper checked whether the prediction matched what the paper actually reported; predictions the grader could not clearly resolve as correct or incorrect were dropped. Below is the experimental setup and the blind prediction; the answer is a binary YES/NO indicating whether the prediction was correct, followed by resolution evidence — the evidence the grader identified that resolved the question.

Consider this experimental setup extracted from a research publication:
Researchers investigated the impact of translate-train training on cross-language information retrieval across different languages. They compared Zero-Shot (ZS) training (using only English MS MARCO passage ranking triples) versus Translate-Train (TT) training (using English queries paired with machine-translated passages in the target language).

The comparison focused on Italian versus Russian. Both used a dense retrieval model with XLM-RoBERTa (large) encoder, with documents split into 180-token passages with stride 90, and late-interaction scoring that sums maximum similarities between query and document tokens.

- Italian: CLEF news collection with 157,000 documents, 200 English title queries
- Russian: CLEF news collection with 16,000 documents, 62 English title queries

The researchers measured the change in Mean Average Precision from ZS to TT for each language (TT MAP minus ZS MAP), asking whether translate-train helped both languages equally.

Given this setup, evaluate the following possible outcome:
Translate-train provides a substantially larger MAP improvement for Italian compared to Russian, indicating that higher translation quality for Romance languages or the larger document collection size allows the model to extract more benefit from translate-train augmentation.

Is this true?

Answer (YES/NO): YES